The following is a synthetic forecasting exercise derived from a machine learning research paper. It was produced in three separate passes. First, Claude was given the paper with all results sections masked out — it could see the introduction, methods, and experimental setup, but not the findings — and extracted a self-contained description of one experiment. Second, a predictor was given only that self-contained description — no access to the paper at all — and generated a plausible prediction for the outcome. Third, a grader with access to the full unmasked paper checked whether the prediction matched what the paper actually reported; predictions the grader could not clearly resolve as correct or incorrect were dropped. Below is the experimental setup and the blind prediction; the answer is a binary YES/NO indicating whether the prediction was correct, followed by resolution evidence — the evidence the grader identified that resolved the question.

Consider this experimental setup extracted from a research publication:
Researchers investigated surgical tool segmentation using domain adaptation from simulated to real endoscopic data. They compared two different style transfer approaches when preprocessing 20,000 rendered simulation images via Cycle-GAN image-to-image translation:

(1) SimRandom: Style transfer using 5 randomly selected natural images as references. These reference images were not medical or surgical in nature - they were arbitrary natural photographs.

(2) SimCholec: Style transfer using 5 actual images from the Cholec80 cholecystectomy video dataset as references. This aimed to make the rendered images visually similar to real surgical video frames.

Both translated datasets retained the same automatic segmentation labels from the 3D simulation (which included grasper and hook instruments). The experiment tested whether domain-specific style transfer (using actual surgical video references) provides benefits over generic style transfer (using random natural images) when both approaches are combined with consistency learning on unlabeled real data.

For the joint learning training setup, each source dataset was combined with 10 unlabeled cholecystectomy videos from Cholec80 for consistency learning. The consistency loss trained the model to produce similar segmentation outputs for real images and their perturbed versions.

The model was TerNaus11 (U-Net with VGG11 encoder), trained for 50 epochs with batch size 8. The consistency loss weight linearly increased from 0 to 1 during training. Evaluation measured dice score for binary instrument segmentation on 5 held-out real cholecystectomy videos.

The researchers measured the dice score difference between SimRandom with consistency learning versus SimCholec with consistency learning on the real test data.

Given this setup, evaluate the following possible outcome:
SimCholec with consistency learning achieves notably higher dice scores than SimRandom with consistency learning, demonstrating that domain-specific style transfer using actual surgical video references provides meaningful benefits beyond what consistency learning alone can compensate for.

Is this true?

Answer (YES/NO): NO